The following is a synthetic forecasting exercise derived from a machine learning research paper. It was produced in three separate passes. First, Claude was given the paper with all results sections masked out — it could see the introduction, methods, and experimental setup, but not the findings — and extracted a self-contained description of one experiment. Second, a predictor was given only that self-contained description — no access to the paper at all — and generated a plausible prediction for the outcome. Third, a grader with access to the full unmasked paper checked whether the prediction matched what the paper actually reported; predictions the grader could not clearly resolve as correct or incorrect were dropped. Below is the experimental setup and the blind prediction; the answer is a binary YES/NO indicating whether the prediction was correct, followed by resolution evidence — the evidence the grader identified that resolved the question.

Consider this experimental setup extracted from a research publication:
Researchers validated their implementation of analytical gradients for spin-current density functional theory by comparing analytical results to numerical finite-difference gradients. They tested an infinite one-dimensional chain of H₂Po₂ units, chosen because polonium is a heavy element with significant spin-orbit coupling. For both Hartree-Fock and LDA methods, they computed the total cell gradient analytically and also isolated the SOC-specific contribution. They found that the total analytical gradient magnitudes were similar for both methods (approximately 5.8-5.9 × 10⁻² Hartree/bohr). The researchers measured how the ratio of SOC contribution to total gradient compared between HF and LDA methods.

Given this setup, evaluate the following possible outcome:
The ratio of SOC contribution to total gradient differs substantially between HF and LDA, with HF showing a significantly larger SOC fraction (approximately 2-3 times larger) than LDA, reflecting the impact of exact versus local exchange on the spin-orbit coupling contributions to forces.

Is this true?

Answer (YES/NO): NO